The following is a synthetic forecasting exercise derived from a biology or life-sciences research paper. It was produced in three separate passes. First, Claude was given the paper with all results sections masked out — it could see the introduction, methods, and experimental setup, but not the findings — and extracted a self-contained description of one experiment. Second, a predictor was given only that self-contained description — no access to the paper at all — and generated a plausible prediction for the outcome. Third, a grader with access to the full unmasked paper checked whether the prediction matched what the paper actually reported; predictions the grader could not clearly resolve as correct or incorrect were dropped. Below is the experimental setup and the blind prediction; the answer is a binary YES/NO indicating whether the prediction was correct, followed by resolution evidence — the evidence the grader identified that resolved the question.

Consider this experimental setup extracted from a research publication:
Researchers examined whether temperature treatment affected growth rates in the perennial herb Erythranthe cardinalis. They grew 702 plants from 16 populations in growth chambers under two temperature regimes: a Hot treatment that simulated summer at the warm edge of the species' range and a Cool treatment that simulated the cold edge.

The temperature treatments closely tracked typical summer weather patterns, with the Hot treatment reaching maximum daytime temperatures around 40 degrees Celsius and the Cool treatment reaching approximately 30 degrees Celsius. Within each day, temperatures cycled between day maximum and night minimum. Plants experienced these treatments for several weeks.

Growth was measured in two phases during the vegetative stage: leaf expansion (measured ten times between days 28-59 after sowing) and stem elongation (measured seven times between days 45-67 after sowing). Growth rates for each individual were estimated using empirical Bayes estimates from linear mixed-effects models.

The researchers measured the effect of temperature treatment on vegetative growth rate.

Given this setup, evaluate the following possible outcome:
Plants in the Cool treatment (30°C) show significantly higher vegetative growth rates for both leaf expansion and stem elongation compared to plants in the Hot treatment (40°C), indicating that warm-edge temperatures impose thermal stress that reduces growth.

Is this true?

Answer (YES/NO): NO